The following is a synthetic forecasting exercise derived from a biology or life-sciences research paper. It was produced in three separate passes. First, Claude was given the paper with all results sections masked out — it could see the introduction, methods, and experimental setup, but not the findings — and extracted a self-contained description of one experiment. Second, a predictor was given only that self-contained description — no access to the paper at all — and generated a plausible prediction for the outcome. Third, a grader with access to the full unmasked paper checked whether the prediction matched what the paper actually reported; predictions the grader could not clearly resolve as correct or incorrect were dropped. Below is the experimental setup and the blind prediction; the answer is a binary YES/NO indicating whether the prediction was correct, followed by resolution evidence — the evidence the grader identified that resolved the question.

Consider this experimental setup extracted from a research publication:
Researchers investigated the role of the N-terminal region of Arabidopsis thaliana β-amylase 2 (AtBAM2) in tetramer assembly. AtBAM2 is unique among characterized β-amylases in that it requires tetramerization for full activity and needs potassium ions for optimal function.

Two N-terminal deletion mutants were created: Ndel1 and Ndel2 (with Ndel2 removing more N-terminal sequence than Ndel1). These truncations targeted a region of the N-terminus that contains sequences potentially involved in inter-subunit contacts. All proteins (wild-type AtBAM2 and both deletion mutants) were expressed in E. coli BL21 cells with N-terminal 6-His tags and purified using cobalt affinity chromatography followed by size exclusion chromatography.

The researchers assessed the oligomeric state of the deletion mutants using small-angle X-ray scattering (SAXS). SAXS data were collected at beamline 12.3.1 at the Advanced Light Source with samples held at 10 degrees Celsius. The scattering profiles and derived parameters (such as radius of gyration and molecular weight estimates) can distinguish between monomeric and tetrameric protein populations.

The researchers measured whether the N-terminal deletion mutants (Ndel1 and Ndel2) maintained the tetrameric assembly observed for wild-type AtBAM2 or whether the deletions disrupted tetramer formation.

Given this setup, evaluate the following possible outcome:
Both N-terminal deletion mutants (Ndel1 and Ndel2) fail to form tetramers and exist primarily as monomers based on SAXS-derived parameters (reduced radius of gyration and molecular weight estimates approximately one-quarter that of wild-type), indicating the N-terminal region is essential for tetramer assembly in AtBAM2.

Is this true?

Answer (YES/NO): NO